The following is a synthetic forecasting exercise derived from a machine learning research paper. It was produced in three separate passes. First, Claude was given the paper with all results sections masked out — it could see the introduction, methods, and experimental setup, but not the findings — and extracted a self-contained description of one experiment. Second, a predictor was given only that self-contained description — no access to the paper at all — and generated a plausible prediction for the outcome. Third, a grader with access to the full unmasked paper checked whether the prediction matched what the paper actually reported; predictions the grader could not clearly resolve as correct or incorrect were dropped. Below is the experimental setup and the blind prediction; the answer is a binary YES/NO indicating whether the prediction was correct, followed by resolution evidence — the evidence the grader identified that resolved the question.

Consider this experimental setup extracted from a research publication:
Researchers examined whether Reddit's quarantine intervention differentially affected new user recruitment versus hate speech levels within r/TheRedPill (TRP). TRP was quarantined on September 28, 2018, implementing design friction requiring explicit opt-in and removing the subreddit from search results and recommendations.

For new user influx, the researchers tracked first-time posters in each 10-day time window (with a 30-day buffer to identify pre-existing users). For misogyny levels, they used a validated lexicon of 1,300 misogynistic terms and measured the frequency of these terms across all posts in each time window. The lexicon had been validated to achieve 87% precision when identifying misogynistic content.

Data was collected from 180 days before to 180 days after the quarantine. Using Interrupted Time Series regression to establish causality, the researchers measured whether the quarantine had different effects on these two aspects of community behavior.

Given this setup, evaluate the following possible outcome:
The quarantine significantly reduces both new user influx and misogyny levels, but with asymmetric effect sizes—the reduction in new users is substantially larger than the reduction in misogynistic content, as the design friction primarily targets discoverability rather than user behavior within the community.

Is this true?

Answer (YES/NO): NO